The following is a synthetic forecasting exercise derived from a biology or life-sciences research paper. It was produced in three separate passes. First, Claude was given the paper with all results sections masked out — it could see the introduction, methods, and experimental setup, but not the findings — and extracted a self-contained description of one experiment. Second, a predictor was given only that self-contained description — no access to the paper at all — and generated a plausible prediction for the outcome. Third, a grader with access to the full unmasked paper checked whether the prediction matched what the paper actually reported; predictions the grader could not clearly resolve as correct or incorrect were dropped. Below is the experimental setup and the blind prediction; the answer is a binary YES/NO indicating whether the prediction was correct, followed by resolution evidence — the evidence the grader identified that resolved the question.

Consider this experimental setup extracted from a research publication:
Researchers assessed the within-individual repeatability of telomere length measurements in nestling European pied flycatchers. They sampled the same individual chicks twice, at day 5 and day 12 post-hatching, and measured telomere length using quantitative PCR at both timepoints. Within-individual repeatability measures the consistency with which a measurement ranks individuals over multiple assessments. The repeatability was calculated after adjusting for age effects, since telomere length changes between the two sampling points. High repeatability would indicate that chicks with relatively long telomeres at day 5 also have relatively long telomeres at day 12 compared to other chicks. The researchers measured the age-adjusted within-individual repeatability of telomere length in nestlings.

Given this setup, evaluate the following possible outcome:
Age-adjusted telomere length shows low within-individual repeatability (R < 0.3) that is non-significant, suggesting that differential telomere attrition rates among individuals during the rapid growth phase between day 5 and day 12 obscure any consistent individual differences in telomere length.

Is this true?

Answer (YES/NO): NO